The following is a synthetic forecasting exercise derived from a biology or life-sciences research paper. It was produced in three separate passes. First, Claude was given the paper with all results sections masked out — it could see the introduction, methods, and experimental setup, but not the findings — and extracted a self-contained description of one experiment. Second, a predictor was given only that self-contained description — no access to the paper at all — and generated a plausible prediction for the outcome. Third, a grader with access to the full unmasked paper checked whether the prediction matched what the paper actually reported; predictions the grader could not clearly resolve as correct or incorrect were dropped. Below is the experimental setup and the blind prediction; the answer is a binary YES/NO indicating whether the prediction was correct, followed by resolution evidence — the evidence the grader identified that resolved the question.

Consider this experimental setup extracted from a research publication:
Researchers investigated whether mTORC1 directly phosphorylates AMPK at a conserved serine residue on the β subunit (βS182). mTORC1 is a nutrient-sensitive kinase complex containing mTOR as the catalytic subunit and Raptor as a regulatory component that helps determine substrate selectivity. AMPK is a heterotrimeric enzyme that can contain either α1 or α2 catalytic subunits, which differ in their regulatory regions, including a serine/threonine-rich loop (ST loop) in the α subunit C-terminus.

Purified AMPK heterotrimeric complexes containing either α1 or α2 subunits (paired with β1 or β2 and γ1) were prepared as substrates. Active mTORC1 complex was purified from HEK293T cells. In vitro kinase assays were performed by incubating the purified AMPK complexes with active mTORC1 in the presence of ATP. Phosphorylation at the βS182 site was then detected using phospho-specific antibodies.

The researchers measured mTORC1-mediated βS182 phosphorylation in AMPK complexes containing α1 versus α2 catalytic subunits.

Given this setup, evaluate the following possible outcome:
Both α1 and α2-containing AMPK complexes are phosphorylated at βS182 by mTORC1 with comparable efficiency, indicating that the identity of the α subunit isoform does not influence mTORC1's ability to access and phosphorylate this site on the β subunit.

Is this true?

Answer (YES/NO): NO